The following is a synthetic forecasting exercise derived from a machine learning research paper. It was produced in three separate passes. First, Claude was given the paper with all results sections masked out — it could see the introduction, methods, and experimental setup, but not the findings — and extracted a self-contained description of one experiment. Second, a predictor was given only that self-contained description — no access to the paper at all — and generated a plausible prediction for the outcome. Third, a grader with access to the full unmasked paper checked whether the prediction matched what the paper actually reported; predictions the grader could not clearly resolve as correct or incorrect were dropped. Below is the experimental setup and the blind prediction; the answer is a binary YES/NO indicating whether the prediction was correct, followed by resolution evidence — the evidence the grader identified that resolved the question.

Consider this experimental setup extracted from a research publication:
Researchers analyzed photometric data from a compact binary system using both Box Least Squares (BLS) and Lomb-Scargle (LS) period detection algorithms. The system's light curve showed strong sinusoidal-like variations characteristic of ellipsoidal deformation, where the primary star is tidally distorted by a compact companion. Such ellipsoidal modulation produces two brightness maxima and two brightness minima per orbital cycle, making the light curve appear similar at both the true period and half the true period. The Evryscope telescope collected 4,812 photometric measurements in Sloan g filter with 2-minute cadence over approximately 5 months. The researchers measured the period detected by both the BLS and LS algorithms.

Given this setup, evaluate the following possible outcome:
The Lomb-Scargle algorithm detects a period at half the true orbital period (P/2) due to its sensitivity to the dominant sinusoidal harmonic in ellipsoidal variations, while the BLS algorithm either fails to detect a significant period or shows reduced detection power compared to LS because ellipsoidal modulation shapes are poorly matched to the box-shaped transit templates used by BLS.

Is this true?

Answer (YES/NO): NO